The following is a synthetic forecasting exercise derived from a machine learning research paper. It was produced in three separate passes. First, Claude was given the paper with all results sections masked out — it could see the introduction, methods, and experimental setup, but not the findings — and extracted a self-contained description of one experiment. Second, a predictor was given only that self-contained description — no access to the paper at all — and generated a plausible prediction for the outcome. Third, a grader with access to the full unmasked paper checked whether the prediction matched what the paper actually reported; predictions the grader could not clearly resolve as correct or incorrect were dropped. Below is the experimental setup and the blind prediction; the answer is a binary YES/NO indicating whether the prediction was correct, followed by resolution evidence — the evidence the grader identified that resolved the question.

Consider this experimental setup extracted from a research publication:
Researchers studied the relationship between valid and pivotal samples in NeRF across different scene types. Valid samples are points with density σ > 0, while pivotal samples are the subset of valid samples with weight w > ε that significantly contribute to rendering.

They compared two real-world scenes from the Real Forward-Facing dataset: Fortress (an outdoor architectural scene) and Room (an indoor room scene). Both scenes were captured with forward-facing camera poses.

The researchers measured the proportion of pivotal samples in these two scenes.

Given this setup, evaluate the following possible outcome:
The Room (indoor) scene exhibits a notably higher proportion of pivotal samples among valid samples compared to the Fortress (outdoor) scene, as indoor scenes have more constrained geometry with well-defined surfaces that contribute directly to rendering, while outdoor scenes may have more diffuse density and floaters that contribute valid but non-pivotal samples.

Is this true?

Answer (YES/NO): YES